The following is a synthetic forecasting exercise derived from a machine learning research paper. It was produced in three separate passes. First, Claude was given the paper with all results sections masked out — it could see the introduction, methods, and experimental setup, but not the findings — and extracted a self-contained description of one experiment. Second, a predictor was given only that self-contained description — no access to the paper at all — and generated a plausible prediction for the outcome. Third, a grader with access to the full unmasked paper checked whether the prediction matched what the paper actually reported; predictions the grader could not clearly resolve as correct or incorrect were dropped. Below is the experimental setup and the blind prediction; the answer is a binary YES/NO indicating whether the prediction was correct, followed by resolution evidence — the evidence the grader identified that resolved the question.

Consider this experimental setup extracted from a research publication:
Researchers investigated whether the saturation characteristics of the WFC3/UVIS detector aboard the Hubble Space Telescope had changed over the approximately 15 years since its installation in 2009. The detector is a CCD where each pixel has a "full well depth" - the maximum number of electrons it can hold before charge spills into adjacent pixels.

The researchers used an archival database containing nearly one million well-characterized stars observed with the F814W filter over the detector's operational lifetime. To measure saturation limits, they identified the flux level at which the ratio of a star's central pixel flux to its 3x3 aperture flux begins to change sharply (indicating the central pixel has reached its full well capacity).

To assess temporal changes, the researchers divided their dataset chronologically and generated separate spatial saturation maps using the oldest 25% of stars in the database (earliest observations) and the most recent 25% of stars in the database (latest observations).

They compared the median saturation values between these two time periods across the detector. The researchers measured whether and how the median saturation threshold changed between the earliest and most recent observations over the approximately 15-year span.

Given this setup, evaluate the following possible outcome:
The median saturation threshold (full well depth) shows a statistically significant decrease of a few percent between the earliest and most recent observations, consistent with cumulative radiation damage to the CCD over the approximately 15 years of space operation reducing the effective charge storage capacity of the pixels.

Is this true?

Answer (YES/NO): NO